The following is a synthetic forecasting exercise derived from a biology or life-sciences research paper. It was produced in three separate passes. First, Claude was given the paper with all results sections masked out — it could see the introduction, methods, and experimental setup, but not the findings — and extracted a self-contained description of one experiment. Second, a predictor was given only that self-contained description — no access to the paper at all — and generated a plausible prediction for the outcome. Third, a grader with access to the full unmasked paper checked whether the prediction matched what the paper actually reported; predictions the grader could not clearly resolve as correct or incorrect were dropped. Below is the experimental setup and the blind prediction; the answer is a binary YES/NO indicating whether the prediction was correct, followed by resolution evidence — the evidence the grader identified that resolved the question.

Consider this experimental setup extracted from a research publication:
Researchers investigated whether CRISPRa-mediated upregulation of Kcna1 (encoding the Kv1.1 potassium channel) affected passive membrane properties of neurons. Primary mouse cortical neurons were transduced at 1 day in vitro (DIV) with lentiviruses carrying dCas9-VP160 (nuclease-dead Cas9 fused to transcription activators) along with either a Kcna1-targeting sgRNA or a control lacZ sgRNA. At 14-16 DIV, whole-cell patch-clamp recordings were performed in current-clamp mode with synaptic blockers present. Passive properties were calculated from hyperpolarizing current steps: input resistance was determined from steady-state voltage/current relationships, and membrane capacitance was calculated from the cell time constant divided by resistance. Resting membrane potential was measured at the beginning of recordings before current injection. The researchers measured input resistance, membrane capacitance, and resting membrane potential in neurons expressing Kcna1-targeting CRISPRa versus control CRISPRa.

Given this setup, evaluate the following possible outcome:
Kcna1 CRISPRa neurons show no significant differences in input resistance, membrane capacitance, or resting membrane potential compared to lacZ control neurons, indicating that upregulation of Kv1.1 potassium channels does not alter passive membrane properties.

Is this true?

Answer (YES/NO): YES